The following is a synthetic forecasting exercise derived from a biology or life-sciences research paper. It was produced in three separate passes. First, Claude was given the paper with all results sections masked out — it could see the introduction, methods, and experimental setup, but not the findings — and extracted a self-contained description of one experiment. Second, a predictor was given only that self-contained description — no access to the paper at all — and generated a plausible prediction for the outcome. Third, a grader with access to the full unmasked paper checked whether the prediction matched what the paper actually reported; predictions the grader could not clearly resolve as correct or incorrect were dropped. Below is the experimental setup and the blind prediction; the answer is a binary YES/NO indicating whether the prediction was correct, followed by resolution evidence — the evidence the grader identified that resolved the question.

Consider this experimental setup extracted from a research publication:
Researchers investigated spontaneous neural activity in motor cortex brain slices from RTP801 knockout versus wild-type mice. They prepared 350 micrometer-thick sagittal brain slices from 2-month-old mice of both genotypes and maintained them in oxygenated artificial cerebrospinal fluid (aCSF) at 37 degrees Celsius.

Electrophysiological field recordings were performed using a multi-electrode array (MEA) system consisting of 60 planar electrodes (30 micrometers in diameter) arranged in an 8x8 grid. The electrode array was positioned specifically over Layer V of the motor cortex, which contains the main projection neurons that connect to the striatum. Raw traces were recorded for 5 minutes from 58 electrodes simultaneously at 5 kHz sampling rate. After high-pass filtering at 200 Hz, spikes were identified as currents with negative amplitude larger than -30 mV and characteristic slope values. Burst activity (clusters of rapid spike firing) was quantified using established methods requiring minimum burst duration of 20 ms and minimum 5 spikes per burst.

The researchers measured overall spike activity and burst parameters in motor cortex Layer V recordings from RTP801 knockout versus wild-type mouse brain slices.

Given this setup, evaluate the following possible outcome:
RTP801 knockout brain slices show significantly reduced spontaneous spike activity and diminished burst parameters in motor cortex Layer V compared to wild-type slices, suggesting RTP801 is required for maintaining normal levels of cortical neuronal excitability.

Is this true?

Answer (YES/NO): NO